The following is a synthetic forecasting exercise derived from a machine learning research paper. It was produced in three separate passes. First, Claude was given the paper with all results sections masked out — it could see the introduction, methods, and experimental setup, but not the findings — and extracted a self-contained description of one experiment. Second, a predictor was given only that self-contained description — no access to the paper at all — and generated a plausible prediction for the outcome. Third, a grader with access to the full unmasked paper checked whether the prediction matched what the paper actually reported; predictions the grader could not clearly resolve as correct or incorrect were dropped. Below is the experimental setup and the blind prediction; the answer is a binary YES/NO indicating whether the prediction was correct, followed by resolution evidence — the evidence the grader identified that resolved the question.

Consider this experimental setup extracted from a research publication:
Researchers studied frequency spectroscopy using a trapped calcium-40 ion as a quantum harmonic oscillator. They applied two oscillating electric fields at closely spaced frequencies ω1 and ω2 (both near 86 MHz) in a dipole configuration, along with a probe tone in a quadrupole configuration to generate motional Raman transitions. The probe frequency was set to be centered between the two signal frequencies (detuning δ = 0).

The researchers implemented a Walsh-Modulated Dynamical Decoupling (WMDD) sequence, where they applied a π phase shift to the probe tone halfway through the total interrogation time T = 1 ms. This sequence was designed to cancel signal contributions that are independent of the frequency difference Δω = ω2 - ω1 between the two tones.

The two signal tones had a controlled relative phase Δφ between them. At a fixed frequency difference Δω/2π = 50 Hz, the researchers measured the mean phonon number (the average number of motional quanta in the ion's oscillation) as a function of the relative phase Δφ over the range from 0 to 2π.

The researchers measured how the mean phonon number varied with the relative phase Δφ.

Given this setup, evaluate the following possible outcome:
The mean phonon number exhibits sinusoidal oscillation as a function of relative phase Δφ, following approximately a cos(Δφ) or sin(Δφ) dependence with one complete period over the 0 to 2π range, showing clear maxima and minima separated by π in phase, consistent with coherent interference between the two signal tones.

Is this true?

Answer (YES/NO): YES